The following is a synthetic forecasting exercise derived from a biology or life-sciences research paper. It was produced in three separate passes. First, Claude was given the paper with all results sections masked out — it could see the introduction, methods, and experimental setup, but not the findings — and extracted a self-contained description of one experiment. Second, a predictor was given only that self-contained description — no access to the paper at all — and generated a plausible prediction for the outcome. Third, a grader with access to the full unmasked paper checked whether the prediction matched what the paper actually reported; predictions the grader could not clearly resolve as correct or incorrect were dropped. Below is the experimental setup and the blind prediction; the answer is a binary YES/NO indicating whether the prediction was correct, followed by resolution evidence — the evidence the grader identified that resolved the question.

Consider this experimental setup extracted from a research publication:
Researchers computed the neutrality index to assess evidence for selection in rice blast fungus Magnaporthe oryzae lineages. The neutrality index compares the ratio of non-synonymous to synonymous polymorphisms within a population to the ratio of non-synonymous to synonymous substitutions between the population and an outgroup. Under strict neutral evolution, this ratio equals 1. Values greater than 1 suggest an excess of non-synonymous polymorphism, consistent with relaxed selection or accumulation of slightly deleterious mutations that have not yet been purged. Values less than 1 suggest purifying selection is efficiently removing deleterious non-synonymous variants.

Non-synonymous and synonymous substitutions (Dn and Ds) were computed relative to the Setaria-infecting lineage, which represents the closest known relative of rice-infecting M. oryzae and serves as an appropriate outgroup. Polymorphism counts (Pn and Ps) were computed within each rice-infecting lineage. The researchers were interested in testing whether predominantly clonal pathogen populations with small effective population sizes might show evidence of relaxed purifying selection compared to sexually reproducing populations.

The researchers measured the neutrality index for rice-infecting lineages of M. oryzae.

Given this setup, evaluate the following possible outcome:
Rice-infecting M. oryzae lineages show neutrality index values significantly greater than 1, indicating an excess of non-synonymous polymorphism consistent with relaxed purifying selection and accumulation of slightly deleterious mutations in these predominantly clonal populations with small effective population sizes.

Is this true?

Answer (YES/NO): YES